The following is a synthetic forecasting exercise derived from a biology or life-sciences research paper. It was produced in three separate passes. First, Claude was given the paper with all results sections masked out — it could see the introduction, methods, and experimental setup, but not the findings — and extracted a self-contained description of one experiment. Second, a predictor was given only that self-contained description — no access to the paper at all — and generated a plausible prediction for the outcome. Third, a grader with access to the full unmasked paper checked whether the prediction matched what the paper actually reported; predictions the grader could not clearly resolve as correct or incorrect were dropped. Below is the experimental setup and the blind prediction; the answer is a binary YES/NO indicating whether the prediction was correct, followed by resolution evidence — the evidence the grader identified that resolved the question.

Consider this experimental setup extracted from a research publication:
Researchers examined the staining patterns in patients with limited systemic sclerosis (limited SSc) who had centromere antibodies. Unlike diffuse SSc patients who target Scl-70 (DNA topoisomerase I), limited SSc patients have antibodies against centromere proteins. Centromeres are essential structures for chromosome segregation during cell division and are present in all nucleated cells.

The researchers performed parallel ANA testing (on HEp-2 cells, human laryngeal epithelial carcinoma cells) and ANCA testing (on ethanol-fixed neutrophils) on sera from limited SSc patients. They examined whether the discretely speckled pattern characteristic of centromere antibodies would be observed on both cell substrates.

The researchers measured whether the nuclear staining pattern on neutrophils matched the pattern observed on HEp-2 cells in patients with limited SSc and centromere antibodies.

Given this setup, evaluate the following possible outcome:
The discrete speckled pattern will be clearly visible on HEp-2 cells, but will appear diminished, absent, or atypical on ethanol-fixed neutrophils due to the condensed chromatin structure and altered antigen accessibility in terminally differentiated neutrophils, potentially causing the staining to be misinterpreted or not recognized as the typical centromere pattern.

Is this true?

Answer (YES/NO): NO